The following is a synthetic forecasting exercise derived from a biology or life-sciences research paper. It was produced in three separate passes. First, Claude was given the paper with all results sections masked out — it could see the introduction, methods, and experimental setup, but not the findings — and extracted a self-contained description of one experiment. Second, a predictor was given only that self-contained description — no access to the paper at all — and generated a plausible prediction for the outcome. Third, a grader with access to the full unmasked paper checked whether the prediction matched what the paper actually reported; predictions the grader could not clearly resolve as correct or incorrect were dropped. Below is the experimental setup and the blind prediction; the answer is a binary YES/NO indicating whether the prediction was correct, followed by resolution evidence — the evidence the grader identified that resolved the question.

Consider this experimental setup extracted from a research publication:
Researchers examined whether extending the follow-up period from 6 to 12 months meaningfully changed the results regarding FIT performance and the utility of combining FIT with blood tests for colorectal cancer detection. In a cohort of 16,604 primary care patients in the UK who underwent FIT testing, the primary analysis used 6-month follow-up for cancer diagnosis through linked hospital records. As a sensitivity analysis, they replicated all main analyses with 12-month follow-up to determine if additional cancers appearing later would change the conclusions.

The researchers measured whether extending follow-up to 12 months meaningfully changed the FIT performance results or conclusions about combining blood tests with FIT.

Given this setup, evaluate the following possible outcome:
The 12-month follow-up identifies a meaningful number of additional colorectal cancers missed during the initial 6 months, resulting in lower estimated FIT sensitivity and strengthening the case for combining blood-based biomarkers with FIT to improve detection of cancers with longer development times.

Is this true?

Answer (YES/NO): NO